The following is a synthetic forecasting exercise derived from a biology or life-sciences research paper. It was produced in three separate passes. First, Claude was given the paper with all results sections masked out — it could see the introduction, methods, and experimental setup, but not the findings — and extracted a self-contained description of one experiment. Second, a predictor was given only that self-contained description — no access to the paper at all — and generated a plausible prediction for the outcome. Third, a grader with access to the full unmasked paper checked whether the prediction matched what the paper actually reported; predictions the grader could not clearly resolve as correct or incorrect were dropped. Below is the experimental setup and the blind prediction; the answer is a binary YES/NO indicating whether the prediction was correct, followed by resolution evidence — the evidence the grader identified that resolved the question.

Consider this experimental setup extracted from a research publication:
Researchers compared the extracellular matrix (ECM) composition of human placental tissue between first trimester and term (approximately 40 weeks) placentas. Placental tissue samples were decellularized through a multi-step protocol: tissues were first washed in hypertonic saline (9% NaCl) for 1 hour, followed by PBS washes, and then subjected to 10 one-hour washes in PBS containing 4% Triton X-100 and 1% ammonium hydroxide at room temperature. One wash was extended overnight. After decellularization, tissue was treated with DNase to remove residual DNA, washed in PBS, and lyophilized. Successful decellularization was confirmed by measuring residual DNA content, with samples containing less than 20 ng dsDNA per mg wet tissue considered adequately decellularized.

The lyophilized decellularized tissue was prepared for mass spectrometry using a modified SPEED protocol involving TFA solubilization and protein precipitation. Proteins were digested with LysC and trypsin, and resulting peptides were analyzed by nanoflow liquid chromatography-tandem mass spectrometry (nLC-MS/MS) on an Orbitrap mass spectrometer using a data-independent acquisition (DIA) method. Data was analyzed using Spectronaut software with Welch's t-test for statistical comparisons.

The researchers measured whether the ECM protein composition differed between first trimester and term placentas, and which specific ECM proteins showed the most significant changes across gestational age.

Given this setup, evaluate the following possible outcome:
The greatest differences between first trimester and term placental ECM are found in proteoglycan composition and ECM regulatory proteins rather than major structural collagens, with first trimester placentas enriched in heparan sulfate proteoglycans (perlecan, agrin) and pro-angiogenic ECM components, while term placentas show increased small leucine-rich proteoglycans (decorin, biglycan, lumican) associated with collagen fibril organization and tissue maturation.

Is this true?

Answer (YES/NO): NO